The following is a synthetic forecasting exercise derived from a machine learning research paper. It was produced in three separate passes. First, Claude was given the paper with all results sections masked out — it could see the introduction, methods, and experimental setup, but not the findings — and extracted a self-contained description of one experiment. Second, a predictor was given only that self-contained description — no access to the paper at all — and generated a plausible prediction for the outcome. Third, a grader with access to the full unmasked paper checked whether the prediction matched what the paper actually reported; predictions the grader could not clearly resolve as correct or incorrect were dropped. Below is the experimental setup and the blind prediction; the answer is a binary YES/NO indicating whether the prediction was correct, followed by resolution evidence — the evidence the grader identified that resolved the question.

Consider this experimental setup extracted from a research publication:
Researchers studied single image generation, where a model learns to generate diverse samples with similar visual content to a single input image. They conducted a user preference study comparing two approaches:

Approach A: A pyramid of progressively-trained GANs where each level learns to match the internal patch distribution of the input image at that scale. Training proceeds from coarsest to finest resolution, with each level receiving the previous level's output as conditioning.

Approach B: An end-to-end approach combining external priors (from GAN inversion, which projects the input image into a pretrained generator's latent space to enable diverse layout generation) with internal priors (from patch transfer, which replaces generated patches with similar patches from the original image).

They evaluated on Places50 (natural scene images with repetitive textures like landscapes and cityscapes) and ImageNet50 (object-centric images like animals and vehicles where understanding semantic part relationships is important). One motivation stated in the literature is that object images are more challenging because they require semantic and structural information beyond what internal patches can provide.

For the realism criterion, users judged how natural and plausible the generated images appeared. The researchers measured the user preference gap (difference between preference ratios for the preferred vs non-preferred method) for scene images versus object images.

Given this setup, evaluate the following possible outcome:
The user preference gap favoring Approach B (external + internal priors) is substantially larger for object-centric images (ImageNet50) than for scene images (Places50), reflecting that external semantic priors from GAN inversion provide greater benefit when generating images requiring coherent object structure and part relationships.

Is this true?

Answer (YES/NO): NO